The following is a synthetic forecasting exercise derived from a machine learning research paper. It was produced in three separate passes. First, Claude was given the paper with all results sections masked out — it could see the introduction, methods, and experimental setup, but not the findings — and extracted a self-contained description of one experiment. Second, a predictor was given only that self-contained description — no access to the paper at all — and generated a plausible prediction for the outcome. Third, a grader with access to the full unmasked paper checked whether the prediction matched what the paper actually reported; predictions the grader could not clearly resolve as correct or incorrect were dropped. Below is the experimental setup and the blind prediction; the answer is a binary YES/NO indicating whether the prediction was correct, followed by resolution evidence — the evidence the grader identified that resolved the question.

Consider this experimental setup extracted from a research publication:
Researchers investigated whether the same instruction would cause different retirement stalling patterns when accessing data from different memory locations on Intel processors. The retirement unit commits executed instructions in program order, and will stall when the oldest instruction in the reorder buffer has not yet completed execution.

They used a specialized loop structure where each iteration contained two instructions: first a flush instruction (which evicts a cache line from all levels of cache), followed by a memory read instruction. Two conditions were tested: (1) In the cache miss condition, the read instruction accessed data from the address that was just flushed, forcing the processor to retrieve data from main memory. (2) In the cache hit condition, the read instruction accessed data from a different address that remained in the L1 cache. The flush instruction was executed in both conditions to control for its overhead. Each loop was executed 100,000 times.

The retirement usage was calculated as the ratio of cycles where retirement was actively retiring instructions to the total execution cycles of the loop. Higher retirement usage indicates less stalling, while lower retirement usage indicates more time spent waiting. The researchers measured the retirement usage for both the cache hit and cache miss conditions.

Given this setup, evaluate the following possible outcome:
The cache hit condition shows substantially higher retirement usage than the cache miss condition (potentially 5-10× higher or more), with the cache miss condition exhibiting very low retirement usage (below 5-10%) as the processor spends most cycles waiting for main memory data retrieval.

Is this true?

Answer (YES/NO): NO